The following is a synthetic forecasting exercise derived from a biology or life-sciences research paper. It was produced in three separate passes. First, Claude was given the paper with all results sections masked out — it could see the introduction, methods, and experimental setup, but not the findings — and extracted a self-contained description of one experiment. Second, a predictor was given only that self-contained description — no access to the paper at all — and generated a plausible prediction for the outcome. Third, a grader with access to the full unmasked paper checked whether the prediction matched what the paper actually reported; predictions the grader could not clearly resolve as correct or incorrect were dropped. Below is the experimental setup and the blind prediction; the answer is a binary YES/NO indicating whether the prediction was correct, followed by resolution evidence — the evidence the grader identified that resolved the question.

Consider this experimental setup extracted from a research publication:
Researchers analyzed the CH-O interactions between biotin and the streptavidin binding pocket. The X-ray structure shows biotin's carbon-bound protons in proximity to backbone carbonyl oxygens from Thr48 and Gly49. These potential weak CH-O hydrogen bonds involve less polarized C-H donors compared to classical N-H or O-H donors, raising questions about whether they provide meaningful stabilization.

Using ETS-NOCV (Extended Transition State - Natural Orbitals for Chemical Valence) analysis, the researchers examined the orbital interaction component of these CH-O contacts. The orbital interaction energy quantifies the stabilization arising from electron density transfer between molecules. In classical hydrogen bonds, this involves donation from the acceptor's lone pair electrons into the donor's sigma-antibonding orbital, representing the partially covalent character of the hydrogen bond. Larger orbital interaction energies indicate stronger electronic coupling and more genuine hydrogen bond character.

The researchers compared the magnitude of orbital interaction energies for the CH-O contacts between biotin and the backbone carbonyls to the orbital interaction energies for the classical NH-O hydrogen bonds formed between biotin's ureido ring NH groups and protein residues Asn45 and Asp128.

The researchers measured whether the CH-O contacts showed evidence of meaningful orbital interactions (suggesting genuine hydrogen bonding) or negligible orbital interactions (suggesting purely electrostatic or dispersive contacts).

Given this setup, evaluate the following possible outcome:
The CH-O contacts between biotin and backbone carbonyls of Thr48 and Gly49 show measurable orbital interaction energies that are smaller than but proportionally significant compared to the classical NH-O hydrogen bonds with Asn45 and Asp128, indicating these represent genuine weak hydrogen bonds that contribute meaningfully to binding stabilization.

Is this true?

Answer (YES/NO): YES